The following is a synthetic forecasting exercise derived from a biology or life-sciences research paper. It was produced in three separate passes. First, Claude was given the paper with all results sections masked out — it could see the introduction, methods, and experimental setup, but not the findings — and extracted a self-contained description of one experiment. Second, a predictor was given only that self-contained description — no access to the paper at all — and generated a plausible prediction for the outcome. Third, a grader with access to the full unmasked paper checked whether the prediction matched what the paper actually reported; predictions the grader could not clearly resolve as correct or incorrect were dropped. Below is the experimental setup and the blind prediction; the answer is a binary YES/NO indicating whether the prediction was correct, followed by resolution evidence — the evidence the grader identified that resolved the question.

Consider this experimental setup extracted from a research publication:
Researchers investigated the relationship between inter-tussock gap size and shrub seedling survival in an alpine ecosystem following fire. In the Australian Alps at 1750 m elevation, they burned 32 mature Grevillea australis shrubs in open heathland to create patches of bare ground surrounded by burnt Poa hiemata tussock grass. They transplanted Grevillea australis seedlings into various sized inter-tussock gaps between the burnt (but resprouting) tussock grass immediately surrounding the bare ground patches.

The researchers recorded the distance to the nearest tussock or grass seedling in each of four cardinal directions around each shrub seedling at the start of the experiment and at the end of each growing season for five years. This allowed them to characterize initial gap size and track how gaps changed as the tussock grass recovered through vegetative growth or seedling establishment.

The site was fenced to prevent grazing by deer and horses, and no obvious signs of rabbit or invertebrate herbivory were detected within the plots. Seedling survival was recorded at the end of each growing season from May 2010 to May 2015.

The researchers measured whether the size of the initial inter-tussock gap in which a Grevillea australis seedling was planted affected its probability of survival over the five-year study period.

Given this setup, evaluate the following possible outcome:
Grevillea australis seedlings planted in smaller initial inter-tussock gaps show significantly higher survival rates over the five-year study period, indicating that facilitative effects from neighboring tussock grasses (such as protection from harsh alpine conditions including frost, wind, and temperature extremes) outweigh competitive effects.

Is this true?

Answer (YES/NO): NO